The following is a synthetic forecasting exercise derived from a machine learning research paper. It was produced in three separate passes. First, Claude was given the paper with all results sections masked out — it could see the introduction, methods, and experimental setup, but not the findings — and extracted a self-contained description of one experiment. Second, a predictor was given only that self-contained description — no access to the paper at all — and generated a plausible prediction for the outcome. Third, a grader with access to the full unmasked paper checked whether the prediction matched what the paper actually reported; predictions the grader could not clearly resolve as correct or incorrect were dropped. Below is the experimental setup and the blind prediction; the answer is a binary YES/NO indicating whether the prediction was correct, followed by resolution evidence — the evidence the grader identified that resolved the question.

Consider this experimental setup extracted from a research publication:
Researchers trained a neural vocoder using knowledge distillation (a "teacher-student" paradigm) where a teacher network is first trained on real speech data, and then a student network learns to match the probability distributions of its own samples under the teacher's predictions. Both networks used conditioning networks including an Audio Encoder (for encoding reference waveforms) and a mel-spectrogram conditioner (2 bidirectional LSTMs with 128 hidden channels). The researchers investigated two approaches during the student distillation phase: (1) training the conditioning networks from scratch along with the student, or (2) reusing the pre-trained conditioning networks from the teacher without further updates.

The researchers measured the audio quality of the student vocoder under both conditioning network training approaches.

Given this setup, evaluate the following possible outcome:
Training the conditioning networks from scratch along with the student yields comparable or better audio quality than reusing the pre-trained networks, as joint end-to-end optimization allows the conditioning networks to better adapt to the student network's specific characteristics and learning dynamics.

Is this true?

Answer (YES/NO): NO